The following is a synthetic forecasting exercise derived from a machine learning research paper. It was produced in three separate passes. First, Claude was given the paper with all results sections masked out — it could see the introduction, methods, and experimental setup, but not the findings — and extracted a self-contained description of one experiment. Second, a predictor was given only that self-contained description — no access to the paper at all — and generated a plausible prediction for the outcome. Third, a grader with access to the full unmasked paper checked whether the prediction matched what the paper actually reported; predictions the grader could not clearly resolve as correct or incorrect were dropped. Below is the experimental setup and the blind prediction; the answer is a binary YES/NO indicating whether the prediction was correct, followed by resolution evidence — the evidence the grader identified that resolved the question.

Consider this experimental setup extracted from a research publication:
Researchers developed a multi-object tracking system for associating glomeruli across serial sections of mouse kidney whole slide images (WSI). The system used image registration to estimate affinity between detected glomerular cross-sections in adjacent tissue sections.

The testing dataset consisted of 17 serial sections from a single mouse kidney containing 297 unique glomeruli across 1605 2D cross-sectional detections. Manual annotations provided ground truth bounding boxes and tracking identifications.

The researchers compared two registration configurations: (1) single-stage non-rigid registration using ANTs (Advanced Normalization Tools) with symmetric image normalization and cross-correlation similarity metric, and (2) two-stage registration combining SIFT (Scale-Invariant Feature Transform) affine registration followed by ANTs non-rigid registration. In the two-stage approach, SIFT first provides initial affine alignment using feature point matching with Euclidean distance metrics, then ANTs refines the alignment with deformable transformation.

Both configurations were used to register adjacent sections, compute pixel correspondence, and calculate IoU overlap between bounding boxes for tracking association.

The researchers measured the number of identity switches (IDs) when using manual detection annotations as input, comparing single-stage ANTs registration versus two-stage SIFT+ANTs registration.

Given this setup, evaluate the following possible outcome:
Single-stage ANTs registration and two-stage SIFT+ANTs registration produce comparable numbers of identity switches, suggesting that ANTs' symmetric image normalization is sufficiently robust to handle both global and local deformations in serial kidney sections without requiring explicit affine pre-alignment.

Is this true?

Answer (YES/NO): NO